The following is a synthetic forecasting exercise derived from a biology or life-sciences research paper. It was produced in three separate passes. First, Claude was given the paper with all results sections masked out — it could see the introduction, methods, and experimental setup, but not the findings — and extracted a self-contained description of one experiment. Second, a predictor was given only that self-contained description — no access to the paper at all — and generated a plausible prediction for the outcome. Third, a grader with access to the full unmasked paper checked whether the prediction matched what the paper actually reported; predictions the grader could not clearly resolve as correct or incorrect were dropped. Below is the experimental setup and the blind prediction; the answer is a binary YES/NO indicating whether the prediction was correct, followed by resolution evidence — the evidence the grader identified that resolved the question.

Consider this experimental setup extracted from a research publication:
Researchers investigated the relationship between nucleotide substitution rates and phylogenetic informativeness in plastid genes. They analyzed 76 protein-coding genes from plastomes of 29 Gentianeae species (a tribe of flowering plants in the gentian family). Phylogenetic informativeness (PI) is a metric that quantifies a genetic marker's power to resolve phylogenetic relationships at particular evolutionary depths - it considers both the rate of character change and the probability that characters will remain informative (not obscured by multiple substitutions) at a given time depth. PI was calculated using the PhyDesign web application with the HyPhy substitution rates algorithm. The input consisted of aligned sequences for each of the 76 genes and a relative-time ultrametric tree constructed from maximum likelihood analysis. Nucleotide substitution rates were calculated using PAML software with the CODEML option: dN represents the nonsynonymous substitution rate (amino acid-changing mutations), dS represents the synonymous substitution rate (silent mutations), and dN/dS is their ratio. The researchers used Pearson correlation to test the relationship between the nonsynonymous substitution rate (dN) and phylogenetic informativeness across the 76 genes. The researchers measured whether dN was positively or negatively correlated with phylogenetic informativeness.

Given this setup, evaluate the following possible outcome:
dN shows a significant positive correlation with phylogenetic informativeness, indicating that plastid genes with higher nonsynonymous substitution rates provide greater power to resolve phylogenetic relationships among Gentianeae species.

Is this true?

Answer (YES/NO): YES